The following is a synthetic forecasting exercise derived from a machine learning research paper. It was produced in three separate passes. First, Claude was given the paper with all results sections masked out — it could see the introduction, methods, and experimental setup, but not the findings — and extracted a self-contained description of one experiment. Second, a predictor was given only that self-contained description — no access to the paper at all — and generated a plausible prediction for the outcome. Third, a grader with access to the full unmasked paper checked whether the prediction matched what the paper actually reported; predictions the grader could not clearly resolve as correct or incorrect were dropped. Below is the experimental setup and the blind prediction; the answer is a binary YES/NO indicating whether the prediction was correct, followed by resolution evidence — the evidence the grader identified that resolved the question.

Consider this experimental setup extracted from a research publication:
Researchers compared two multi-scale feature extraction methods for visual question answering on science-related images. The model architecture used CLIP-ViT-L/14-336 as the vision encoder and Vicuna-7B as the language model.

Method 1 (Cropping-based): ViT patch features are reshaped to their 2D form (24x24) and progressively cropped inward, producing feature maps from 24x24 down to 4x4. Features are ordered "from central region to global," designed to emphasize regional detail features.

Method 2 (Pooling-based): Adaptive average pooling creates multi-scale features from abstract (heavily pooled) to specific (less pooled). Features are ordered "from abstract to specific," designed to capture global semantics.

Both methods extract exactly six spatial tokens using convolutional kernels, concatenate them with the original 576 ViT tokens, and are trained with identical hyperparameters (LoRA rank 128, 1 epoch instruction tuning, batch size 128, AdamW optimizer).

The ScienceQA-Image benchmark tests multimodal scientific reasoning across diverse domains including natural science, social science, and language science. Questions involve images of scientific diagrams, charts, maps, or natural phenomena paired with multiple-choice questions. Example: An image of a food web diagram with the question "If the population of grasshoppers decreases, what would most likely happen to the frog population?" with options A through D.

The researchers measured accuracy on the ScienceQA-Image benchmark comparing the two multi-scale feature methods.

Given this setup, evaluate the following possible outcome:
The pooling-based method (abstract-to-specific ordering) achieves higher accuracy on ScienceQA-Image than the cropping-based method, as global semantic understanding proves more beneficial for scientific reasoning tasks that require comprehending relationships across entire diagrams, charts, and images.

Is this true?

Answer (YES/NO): NO